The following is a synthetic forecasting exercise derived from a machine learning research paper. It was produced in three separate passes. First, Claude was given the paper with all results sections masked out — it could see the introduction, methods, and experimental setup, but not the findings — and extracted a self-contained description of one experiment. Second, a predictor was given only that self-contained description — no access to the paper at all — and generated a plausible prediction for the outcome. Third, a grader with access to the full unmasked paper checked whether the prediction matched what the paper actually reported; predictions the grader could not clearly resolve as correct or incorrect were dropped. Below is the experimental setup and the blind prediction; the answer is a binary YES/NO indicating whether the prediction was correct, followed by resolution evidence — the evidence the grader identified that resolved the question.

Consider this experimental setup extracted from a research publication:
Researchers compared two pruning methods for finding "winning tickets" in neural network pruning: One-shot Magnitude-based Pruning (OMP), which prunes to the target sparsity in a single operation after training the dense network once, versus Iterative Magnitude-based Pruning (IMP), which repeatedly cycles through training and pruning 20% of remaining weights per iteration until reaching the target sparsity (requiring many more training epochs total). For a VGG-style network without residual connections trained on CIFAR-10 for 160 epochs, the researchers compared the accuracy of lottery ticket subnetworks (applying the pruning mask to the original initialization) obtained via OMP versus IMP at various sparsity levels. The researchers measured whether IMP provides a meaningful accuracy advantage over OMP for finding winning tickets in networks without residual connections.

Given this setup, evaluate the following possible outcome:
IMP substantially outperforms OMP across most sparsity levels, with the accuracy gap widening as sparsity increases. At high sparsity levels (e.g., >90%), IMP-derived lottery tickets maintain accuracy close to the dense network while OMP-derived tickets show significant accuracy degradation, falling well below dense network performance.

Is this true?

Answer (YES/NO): NO